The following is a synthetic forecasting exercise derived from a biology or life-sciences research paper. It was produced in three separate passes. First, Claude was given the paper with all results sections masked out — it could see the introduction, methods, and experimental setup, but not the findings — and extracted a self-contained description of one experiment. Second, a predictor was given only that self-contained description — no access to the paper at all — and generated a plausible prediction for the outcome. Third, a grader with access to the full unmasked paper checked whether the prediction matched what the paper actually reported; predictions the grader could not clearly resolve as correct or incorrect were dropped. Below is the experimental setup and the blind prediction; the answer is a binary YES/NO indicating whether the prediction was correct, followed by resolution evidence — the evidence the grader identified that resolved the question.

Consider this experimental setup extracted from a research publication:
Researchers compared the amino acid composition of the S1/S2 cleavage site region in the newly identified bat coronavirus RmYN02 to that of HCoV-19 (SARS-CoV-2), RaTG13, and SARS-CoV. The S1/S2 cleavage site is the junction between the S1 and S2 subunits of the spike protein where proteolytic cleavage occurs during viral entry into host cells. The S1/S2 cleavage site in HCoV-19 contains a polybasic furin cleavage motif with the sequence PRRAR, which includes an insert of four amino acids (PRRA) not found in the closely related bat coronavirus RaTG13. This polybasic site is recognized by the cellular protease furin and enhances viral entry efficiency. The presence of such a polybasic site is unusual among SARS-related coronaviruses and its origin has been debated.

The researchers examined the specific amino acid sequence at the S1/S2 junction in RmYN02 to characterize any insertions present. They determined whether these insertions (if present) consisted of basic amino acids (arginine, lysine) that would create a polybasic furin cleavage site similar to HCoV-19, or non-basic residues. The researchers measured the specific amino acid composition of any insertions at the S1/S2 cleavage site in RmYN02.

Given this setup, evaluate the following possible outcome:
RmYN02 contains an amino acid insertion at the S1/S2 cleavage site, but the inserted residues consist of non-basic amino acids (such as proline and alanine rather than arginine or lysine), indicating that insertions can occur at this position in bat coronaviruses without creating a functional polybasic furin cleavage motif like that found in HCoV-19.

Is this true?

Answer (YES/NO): YES